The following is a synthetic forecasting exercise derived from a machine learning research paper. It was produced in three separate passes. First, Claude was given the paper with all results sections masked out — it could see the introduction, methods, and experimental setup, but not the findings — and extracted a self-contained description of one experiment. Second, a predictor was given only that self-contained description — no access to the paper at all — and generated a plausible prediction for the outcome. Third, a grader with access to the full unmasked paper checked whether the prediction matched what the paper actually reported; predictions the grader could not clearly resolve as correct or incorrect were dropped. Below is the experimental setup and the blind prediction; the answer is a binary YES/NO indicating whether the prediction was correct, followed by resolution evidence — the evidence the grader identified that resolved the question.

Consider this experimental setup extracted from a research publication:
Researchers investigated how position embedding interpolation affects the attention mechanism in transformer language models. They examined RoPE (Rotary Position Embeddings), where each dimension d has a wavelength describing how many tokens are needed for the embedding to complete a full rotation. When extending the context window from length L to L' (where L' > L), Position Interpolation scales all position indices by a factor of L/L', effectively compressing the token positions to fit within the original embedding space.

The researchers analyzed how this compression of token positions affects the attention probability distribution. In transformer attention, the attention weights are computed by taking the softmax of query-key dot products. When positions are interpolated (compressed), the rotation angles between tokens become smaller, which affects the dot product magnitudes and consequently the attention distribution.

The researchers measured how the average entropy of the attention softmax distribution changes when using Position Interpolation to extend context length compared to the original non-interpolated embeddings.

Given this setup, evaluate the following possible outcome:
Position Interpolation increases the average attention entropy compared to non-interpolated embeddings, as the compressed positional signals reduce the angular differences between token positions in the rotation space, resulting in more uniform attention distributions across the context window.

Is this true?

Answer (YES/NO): NO